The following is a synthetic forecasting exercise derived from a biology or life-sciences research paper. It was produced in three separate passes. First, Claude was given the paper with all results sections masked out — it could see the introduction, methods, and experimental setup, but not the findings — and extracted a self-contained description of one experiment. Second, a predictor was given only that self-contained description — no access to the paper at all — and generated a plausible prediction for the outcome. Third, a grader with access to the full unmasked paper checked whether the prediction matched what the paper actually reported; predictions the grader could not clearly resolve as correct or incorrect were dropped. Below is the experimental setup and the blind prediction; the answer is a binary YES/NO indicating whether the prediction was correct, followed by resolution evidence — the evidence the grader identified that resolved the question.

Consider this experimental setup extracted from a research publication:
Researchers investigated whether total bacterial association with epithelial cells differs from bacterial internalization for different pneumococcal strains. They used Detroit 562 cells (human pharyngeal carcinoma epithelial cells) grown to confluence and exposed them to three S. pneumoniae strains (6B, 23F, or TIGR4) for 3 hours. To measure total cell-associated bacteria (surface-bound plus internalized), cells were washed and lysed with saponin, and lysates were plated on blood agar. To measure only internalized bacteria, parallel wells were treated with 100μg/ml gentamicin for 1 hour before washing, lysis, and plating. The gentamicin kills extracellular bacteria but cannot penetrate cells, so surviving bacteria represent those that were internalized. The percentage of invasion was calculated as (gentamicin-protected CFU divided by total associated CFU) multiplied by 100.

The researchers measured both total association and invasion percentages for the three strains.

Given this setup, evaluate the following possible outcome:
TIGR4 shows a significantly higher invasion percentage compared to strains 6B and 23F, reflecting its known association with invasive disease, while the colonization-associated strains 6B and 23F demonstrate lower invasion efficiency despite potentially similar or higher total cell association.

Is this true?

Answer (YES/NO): NO